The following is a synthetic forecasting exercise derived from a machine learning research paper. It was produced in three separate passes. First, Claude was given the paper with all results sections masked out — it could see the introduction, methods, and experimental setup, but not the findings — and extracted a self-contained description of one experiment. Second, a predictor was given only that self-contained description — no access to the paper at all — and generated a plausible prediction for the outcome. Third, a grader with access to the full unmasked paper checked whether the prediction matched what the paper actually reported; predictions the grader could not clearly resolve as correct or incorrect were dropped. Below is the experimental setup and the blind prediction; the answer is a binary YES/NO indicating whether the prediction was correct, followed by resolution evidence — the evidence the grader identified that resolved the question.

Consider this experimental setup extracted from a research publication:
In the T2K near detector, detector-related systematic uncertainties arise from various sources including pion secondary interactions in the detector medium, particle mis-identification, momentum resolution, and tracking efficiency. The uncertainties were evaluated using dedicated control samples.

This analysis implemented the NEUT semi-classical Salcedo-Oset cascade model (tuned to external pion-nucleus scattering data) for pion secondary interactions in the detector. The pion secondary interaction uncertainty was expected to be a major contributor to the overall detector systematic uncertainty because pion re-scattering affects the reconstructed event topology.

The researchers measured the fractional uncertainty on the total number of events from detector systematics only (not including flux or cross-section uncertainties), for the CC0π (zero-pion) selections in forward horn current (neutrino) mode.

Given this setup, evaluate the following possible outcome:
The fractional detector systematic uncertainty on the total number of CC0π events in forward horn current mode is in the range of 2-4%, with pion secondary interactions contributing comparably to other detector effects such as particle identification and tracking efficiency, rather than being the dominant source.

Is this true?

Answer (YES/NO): NO